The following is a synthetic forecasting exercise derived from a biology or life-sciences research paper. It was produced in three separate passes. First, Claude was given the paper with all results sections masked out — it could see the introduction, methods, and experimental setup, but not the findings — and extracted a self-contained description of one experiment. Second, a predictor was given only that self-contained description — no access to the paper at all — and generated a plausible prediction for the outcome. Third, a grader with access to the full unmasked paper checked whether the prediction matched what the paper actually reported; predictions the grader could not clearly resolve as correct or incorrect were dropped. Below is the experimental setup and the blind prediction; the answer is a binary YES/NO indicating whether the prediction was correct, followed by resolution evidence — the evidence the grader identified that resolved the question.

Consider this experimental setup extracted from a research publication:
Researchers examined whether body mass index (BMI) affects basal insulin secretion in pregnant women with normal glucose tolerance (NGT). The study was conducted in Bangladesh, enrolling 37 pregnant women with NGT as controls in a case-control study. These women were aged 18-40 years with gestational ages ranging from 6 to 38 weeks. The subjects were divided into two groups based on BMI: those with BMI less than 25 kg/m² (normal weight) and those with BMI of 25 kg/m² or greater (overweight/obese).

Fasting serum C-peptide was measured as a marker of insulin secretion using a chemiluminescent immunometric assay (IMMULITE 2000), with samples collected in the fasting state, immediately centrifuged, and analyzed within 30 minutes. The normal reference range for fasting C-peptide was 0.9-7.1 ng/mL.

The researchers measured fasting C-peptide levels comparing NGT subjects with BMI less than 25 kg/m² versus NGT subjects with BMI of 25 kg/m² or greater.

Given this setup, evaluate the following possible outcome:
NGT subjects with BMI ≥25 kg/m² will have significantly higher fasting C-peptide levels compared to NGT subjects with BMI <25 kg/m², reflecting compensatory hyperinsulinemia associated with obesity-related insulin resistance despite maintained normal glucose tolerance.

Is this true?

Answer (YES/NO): NO